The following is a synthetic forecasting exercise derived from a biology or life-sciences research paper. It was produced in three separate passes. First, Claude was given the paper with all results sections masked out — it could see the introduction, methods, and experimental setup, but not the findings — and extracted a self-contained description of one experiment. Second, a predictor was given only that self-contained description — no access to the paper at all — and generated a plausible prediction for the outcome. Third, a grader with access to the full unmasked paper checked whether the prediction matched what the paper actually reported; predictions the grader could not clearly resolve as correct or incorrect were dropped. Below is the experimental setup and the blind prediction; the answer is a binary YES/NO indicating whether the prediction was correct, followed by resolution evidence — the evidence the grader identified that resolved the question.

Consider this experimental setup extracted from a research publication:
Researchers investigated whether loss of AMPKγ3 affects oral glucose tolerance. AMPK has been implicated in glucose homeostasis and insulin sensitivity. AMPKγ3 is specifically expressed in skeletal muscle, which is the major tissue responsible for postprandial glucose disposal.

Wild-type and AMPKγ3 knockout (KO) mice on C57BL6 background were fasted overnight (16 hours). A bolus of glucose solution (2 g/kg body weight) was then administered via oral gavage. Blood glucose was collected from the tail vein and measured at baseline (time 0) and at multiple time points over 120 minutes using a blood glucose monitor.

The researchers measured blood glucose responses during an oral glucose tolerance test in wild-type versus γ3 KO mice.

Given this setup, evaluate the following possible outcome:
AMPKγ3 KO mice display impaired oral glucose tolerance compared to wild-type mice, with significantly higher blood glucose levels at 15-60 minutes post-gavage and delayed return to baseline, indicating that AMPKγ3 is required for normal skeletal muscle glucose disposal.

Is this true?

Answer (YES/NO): NO